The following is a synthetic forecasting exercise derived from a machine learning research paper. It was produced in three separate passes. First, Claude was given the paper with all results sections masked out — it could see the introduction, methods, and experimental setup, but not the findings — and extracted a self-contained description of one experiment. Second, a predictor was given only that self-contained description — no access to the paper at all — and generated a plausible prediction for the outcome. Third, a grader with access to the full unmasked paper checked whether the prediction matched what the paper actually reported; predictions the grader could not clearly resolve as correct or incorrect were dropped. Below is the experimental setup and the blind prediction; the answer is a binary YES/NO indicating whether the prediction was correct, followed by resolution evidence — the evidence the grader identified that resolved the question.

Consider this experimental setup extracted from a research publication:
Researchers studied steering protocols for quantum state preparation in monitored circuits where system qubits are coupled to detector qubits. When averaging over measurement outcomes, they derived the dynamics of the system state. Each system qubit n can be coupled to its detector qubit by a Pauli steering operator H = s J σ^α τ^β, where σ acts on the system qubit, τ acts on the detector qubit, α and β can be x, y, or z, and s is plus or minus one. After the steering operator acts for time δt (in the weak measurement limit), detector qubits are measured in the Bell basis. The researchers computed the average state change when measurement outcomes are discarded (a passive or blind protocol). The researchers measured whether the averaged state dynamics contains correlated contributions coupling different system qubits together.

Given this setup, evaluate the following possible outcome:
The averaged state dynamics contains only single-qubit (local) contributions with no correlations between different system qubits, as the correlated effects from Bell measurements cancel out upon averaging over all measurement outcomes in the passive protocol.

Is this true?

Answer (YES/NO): YES